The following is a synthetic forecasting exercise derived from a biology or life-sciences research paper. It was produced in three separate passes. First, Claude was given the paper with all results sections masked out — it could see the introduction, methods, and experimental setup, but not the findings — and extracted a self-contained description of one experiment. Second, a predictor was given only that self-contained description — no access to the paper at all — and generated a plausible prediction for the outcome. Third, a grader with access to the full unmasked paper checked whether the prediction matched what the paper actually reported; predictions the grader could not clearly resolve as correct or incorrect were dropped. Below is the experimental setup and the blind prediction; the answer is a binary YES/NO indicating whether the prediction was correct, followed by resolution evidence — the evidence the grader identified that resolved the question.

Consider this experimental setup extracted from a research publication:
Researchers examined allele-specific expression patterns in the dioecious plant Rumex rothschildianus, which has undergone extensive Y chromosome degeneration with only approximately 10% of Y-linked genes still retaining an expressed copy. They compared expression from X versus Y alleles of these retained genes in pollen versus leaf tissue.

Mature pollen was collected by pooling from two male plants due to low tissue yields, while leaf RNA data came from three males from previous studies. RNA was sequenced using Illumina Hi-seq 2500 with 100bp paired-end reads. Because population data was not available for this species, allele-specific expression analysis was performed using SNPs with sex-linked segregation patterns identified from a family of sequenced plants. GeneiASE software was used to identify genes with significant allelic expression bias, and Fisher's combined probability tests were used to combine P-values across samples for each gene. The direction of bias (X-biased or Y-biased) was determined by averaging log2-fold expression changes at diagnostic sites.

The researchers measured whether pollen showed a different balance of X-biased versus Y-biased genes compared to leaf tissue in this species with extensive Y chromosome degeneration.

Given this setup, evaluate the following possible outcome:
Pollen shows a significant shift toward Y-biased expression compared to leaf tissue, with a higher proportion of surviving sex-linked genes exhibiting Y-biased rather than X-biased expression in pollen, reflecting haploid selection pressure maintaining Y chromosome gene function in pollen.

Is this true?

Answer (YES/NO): YES